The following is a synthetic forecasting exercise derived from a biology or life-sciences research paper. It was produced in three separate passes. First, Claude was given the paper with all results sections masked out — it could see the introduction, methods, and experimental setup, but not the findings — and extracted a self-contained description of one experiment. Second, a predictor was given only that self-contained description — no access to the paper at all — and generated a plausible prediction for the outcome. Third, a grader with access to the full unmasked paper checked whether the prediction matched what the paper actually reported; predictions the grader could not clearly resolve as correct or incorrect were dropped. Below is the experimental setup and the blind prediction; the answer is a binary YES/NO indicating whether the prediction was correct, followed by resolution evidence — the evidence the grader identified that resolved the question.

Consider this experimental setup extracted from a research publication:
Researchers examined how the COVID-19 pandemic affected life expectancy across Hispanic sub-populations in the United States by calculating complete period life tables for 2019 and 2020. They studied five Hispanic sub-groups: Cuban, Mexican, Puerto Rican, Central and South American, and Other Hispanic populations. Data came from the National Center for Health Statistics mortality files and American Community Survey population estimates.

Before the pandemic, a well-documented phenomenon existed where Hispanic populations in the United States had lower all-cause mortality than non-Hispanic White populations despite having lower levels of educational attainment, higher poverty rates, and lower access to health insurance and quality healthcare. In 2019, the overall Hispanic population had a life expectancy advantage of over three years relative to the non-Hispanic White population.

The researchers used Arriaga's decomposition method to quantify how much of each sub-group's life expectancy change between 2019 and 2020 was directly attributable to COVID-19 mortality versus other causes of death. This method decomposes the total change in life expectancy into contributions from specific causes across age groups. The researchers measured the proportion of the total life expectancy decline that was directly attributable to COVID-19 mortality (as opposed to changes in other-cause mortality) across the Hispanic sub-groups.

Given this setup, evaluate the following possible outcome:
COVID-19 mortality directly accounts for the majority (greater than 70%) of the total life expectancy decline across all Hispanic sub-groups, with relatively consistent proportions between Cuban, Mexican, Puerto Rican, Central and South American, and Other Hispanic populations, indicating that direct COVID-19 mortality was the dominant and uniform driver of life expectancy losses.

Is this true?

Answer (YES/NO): NO